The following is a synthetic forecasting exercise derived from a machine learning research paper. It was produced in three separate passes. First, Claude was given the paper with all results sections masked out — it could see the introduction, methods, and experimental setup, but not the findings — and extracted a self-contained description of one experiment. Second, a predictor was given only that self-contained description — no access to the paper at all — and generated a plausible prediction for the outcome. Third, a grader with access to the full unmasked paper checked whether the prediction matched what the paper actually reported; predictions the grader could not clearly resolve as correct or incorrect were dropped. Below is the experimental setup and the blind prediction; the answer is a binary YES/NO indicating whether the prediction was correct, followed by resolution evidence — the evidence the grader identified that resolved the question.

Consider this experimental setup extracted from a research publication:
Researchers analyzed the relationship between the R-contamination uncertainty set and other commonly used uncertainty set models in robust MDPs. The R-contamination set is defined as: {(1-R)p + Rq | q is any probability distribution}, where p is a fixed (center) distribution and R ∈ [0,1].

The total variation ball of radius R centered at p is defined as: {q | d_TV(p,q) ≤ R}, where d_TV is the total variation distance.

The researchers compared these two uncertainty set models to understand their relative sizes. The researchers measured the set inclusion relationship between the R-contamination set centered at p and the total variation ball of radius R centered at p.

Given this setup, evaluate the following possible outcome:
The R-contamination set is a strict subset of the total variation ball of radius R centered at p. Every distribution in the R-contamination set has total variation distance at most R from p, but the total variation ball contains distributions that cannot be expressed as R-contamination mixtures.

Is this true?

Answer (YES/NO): YES